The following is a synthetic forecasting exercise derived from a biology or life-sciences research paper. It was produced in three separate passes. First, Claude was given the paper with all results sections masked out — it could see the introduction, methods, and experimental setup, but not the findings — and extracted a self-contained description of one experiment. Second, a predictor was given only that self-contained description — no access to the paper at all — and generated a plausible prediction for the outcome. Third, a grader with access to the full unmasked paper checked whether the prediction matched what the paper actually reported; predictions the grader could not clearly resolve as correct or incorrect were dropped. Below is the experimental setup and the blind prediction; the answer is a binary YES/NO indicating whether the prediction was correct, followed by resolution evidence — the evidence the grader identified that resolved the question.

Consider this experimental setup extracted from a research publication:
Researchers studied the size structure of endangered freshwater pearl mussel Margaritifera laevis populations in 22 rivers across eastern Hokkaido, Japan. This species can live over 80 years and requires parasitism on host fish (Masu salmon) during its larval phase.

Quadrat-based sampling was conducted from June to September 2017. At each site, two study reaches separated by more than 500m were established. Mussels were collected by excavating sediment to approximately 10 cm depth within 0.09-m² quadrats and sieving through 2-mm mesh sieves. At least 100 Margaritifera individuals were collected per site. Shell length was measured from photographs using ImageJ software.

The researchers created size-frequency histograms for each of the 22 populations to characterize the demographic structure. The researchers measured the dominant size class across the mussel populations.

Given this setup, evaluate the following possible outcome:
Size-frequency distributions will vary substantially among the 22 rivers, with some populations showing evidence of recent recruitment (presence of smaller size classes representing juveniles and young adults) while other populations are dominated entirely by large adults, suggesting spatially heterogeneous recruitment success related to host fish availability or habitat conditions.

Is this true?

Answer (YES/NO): YES